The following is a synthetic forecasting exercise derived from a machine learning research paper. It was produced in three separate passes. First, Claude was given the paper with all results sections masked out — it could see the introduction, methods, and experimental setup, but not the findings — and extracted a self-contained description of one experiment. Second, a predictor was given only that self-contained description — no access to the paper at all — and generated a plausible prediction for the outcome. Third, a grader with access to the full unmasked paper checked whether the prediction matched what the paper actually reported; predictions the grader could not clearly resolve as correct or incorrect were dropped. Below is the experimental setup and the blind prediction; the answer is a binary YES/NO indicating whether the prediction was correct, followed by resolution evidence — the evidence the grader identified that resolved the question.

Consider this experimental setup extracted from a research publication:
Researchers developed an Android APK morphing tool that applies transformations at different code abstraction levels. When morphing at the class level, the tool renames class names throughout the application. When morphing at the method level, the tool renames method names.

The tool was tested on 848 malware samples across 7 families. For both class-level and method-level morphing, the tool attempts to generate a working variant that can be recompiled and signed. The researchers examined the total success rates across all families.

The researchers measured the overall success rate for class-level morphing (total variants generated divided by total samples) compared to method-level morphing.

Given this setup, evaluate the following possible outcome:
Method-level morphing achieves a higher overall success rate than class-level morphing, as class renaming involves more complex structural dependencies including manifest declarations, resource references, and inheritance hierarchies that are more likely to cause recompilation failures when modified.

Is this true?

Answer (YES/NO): YES